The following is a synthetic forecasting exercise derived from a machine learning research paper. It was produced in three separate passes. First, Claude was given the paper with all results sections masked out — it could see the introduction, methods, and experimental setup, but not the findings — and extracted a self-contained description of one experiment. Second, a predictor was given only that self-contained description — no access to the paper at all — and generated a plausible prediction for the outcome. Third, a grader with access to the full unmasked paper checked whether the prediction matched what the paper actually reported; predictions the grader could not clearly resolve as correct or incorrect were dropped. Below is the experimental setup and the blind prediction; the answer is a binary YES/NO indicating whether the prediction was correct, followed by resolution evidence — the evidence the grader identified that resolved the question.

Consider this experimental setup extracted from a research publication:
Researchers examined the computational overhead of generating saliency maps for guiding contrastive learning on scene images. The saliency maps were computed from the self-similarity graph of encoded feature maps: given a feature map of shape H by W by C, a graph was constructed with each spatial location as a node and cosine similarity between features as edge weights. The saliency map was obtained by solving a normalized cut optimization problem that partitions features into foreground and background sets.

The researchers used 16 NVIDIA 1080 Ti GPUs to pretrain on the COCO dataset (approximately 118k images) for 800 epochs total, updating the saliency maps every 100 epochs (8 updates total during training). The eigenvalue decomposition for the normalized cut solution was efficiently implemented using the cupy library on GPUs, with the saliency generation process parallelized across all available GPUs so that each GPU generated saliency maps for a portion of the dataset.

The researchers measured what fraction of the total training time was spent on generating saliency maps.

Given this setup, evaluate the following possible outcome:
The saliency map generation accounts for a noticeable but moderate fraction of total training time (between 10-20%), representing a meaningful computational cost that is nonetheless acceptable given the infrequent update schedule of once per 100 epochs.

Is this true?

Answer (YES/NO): NO